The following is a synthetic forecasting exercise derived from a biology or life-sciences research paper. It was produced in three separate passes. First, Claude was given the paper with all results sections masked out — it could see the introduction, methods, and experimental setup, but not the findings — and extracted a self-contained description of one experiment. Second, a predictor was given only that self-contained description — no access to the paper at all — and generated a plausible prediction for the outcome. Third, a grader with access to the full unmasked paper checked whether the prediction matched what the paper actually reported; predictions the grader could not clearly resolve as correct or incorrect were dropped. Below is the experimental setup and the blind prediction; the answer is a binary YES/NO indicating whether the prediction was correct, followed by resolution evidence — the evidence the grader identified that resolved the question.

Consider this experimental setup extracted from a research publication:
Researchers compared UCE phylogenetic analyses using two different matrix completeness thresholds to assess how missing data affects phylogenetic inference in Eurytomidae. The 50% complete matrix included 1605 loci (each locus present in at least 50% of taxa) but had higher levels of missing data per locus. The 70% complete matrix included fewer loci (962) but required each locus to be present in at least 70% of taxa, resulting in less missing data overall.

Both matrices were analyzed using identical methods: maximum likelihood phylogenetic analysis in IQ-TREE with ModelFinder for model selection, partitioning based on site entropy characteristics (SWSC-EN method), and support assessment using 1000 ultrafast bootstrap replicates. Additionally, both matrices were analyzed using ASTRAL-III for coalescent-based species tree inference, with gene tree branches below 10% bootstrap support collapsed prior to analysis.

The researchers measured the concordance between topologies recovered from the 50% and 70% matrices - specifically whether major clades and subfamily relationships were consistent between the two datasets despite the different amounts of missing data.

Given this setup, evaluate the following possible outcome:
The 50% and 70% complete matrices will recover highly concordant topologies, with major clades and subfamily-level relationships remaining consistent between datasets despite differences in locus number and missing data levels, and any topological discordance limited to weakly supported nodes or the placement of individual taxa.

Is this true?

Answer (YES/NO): YES